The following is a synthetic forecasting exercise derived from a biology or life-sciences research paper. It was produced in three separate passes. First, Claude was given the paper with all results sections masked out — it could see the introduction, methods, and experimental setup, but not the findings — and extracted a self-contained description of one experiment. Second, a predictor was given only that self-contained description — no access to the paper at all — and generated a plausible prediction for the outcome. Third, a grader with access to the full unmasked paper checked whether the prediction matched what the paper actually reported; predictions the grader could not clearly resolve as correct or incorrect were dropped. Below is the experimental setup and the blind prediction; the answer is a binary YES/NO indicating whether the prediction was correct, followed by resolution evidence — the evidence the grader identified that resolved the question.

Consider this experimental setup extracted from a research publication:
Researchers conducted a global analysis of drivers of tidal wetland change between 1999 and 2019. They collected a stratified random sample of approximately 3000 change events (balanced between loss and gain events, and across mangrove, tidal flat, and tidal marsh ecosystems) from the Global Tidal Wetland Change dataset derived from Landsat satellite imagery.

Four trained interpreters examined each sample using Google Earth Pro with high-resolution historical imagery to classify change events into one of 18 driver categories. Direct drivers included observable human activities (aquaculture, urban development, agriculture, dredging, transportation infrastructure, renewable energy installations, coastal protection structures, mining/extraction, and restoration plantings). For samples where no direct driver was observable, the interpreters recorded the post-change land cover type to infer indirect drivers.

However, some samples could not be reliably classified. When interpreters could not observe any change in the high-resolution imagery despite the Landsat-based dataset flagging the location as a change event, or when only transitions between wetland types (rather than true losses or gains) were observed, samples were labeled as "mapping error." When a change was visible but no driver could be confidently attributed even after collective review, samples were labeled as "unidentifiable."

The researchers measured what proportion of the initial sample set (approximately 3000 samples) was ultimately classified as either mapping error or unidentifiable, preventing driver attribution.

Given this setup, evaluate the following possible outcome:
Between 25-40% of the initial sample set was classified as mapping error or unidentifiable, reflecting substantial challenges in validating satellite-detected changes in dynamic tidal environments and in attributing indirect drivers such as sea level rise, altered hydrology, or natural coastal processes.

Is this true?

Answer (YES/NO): NO